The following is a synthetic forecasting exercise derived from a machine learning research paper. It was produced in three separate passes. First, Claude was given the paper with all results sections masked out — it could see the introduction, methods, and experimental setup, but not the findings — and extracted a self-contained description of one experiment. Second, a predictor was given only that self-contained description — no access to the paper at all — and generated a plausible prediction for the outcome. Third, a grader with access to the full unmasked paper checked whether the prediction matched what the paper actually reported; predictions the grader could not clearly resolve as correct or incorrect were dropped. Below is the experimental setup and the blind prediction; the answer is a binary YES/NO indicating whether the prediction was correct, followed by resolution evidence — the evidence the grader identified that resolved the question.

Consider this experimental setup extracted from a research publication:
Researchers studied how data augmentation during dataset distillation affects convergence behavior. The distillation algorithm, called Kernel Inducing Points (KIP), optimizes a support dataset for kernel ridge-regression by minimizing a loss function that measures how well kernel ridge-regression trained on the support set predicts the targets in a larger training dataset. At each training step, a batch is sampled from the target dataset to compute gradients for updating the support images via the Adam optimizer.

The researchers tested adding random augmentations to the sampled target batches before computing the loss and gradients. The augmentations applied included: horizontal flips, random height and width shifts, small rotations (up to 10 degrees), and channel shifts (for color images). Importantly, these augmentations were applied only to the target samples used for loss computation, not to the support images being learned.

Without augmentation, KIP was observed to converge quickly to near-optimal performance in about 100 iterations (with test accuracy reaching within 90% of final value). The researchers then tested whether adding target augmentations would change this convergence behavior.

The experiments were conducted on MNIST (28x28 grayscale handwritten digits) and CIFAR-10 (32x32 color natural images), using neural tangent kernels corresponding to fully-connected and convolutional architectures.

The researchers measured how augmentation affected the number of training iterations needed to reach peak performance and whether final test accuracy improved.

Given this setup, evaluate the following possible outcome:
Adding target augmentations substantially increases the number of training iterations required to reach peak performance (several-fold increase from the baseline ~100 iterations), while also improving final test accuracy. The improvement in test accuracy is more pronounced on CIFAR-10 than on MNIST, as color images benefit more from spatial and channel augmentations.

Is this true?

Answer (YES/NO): YES